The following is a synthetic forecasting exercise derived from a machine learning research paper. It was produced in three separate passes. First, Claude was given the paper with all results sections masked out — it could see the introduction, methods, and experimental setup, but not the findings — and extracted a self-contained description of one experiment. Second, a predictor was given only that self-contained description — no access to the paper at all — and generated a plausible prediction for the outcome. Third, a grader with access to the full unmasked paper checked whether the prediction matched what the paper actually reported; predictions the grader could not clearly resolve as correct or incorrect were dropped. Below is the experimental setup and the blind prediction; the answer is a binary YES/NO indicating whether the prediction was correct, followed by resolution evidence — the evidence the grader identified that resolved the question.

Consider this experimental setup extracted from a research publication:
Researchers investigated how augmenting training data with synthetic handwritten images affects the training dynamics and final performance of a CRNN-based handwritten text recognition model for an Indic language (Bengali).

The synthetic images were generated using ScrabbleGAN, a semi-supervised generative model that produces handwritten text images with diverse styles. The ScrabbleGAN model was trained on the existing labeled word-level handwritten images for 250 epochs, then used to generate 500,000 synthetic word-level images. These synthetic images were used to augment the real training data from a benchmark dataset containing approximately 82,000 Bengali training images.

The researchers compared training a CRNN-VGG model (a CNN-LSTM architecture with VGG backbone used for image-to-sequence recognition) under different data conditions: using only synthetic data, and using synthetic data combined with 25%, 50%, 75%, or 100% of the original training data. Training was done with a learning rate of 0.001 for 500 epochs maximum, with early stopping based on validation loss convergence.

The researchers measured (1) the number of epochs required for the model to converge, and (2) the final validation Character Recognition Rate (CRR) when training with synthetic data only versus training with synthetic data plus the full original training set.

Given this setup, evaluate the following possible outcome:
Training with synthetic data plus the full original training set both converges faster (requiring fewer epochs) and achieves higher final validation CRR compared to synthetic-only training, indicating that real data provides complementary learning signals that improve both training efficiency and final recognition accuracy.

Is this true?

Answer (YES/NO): NO